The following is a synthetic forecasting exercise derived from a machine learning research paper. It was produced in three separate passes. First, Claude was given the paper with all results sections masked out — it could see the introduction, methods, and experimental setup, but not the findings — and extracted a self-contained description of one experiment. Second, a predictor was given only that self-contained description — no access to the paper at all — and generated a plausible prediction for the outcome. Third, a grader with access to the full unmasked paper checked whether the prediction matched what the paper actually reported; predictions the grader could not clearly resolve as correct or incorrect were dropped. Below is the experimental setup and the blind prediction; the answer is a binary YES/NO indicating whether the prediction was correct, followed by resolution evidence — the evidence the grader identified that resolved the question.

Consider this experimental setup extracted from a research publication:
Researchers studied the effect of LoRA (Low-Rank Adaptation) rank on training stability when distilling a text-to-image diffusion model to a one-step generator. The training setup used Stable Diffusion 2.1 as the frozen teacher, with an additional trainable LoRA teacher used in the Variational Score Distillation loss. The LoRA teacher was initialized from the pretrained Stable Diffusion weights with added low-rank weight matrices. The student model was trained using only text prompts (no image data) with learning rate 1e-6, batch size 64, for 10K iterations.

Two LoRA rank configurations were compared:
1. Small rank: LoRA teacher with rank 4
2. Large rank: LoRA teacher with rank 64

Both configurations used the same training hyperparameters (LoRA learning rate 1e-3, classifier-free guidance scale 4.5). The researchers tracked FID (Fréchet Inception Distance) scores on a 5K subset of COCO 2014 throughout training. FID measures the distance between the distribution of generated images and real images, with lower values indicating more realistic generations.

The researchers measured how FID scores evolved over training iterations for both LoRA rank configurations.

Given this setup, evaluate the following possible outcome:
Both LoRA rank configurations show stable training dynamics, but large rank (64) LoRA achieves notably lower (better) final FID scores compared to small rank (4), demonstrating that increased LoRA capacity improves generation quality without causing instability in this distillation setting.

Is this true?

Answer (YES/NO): NO